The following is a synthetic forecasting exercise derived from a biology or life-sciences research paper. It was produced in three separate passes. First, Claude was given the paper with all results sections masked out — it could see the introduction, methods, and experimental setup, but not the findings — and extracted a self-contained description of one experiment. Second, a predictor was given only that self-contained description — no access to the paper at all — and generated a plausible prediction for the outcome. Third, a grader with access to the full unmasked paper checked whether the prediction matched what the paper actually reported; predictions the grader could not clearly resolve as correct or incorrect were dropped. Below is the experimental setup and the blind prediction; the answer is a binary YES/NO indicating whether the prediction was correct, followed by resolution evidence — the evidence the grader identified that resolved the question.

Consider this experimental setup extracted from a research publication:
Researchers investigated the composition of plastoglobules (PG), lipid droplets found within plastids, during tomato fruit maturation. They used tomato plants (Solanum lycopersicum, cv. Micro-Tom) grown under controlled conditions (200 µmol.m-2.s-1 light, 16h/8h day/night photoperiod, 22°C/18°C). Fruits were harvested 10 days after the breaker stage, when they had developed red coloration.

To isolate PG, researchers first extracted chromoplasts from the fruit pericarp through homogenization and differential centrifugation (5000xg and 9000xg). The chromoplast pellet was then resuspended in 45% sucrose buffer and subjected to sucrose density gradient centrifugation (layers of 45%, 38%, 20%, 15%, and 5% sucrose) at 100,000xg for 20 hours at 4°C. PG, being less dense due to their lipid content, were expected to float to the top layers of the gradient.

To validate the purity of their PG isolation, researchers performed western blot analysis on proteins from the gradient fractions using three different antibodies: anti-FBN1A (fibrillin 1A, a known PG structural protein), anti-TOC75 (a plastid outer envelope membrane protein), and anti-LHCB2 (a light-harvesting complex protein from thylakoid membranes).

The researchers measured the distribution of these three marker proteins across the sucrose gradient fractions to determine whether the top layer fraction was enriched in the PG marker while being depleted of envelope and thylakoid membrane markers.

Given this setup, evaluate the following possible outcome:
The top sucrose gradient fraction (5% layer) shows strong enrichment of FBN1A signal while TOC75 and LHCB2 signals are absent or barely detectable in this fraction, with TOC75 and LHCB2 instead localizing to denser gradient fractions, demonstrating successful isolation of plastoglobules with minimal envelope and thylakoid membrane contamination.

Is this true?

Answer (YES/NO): YES